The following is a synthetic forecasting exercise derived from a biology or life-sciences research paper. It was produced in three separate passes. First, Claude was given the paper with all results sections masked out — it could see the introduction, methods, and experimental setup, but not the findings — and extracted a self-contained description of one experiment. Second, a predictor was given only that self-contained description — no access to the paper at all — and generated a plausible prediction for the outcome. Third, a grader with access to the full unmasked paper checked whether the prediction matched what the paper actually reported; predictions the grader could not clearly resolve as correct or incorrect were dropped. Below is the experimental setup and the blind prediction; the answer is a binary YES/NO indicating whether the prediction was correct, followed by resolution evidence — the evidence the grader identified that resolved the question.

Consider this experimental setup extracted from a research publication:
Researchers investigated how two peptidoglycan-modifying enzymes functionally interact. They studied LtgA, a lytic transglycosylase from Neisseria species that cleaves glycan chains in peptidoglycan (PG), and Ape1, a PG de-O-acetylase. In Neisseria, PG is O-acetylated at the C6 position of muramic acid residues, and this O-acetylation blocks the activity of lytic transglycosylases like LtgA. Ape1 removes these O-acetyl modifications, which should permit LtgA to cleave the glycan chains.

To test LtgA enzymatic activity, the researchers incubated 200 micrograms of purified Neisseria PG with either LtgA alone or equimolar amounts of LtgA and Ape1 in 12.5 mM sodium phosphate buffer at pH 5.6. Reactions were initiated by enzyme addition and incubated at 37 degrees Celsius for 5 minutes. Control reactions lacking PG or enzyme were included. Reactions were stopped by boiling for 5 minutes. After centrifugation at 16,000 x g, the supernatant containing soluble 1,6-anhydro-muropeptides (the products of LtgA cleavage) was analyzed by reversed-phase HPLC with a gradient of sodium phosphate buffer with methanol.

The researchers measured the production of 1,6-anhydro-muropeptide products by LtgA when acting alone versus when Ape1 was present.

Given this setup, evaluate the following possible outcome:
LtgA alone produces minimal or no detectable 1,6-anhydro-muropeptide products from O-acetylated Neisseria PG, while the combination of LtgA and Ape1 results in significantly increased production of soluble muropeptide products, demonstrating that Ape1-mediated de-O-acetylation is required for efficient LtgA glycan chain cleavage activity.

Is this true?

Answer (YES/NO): YES